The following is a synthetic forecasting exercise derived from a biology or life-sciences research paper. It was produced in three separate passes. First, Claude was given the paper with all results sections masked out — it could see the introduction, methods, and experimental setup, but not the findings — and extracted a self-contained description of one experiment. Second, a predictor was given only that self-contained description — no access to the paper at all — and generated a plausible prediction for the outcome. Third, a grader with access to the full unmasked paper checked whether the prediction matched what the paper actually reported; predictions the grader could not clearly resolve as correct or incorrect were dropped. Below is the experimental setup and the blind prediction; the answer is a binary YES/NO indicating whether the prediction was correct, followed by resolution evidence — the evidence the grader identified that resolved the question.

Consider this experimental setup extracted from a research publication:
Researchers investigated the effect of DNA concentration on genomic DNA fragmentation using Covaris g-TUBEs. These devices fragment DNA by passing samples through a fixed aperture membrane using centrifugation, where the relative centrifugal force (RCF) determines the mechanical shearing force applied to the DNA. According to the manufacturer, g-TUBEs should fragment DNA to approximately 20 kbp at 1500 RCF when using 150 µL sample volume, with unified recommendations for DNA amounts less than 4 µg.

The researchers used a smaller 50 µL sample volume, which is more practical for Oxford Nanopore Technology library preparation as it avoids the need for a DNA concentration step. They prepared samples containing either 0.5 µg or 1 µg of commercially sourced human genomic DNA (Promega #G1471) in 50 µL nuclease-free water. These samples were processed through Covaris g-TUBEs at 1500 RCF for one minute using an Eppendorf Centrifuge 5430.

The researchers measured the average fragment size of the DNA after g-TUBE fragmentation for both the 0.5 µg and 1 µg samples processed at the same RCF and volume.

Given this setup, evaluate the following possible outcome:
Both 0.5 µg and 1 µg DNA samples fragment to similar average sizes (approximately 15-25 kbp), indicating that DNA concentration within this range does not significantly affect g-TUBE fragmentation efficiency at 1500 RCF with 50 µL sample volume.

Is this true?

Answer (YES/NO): NO